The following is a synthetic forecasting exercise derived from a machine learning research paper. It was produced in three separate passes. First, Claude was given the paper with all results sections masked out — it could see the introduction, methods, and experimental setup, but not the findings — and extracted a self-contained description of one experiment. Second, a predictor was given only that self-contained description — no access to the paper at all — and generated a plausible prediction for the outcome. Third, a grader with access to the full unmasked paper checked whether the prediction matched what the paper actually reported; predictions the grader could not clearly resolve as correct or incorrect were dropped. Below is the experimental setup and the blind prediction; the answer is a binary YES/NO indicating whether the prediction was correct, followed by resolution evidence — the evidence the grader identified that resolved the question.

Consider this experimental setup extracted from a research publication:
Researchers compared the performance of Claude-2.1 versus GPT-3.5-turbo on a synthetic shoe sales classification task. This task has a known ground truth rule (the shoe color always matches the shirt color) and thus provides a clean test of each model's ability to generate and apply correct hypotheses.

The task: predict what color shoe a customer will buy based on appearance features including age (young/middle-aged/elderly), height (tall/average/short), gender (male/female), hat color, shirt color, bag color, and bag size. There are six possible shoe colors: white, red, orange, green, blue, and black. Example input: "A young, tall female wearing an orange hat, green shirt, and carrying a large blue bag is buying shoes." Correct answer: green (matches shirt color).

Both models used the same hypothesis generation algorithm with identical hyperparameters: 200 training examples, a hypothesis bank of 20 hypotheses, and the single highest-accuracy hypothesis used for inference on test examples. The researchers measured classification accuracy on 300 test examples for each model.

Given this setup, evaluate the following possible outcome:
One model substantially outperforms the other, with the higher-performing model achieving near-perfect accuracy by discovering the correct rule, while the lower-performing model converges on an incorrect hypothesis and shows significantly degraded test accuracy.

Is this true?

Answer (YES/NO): NO